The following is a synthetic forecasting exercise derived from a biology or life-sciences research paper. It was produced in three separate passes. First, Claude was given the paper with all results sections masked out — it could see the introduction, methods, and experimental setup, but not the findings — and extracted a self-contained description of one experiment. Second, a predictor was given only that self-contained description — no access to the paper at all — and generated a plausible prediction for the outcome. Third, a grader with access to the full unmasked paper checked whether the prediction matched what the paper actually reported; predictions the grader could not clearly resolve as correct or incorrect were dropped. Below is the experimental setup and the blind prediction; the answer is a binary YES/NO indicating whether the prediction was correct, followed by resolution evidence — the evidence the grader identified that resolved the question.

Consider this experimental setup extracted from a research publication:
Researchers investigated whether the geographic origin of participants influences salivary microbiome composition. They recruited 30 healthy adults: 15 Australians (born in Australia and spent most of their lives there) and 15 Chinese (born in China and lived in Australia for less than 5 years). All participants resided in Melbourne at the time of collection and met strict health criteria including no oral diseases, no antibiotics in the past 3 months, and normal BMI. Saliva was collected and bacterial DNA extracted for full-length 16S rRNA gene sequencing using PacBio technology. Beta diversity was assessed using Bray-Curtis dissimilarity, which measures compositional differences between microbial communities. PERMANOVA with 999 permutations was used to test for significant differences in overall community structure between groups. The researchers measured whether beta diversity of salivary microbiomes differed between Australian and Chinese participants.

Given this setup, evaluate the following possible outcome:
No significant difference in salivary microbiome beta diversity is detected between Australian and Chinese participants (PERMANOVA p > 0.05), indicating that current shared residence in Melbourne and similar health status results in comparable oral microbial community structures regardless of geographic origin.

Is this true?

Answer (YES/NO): NO